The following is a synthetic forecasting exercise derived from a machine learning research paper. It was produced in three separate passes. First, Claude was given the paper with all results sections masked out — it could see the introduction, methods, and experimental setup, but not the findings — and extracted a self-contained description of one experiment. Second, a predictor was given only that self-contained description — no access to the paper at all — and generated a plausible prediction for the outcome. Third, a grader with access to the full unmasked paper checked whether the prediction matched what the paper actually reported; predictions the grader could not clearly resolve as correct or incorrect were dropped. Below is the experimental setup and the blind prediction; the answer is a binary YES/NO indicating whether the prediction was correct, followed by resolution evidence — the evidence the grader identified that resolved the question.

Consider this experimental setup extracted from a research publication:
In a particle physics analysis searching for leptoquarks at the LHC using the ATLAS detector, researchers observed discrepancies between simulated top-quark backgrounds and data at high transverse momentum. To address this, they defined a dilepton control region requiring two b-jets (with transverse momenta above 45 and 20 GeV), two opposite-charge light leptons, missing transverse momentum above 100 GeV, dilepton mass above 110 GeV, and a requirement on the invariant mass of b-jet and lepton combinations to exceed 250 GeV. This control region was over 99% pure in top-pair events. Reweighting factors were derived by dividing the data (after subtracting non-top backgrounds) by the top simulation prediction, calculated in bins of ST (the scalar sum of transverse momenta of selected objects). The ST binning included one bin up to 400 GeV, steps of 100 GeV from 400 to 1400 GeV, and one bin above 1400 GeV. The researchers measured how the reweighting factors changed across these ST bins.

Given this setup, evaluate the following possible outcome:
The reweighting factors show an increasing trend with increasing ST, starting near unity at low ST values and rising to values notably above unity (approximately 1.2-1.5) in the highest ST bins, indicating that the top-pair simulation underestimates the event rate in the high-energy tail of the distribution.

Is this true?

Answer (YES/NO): NO